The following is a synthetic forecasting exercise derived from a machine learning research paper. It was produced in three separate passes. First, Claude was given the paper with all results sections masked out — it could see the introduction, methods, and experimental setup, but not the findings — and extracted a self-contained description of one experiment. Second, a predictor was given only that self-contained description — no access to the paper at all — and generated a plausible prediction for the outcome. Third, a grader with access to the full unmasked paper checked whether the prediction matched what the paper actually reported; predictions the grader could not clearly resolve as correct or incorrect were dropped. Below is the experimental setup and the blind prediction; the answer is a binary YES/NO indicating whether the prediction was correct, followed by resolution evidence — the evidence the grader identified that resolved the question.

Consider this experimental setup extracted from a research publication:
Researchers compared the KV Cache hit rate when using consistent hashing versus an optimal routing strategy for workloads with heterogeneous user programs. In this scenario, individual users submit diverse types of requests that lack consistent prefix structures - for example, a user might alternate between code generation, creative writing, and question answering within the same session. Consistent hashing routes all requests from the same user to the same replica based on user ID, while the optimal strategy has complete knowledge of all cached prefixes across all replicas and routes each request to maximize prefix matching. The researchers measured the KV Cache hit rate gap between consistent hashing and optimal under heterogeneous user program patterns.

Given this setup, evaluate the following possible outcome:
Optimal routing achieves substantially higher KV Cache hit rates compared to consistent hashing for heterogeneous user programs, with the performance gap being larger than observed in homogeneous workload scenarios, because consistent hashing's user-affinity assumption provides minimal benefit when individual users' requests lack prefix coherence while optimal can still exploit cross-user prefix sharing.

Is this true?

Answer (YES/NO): NO